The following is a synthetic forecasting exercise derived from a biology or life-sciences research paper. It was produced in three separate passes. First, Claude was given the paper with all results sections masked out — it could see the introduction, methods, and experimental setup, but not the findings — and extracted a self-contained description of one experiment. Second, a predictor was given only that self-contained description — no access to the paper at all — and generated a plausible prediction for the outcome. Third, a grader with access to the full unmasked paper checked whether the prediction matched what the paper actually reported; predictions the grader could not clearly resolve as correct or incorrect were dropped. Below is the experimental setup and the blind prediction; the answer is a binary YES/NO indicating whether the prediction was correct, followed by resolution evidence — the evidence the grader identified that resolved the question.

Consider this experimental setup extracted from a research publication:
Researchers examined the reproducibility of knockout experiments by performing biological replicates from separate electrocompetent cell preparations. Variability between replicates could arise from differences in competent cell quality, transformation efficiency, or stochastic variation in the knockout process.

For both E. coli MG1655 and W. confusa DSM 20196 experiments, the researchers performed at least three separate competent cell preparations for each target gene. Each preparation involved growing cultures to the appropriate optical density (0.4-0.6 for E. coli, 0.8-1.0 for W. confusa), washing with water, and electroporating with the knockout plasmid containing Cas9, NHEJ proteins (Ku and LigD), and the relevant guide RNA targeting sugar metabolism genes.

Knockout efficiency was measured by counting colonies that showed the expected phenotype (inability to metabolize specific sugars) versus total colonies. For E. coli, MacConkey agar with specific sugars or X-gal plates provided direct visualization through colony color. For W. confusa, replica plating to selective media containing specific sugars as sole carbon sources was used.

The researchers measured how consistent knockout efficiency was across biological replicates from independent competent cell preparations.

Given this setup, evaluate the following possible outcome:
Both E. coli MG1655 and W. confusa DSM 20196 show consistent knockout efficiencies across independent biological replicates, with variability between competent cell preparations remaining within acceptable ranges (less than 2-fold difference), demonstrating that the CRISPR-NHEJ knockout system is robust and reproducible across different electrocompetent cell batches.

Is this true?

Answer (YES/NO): NO